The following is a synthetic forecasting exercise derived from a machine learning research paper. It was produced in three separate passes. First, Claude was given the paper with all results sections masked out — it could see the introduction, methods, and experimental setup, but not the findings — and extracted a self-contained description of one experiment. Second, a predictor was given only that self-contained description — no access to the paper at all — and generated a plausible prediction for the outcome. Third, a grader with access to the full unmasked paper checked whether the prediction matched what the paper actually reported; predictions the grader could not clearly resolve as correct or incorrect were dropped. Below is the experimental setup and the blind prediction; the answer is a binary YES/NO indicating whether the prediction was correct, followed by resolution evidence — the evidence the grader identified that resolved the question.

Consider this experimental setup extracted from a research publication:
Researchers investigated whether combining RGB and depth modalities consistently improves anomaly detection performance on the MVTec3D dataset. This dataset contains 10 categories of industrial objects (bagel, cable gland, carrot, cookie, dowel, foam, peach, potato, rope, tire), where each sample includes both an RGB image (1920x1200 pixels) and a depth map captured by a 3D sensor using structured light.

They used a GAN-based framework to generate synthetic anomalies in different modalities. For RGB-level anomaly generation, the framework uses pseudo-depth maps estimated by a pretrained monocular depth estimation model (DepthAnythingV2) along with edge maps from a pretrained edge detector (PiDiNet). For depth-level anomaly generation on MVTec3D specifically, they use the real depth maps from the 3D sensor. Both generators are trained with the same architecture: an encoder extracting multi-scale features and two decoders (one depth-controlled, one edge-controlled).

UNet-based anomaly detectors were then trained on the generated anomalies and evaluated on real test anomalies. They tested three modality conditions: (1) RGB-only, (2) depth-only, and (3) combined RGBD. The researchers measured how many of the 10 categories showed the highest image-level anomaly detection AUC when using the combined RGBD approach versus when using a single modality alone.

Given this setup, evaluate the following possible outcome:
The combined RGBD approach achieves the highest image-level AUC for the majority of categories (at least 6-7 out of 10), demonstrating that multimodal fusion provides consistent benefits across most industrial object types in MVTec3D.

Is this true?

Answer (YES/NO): YES